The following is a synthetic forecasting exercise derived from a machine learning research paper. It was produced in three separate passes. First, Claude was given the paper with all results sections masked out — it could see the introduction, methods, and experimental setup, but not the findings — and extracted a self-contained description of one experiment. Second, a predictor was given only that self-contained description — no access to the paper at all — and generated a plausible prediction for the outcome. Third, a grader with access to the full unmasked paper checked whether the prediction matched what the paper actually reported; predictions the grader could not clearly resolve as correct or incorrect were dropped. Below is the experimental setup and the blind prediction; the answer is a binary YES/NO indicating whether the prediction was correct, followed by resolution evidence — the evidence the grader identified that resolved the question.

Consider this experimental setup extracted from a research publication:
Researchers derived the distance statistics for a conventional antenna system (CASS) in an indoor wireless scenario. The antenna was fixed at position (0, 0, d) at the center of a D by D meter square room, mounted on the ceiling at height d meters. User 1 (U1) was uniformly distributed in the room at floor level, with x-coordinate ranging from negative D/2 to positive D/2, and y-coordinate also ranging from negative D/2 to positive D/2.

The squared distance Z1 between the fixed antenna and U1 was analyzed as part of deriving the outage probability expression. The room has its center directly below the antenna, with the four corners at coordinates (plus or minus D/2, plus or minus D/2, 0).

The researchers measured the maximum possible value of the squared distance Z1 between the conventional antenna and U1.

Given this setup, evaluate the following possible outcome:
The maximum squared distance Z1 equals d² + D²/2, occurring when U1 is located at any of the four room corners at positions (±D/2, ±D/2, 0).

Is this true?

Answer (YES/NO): YES